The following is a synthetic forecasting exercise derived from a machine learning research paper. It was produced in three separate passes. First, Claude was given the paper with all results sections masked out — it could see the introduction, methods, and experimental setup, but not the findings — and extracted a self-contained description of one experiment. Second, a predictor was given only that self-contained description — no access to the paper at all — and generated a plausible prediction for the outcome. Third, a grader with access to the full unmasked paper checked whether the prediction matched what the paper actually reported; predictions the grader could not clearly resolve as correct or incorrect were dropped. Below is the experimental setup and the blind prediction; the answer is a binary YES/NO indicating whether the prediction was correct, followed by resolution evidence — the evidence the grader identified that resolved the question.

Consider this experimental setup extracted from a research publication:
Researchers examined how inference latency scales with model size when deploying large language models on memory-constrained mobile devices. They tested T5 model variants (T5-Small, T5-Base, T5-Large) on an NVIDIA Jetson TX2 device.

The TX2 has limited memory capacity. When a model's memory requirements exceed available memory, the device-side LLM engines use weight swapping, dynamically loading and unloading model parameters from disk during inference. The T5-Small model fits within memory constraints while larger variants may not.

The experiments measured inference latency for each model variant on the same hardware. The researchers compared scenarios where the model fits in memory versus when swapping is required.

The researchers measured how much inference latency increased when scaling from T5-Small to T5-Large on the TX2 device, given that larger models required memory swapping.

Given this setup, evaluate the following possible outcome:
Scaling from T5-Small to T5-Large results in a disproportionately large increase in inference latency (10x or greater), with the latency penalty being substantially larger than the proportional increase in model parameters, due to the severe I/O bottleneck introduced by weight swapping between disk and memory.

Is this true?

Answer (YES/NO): YES